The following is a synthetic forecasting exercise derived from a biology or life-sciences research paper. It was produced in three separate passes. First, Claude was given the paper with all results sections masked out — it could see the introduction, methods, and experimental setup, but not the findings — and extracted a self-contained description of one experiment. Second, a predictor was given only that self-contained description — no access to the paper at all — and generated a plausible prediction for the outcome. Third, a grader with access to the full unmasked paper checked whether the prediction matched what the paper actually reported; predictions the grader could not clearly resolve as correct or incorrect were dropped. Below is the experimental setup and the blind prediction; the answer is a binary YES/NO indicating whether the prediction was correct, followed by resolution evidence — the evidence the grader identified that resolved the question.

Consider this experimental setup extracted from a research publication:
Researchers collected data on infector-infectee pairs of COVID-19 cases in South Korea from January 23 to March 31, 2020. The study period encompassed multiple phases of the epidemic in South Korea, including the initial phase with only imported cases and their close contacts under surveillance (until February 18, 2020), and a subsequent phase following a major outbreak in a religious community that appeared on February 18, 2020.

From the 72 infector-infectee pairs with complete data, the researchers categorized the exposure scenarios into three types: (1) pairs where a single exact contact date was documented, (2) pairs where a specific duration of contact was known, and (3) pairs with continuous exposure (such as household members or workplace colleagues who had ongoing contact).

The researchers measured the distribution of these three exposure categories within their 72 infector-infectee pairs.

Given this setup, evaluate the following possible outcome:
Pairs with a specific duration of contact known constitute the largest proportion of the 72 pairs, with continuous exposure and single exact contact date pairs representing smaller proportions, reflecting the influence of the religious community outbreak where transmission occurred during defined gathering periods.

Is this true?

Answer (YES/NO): NO